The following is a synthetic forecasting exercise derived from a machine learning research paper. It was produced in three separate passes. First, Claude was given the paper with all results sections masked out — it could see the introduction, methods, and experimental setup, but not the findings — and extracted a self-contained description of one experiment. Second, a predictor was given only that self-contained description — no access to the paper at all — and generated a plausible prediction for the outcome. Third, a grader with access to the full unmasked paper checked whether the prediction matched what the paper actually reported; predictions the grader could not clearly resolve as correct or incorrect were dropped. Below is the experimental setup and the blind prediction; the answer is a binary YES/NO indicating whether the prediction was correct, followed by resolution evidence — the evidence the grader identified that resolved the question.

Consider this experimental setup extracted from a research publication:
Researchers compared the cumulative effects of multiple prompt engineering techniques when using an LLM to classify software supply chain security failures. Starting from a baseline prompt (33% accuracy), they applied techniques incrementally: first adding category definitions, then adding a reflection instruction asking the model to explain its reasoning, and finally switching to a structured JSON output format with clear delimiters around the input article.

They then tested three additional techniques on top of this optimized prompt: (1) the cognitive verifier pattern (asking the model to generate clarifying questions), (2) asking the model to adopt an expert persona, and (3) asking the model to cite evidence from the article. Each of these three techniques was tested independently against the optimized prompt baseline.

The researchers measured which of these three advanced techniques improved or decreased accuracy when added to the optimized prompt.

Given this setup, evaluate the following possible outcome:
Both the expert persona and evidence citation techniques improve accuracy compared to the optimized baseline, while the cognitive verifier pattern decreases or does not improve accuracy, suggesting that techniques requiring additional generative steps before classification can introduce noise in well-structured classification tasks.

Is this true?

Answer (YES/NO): NO